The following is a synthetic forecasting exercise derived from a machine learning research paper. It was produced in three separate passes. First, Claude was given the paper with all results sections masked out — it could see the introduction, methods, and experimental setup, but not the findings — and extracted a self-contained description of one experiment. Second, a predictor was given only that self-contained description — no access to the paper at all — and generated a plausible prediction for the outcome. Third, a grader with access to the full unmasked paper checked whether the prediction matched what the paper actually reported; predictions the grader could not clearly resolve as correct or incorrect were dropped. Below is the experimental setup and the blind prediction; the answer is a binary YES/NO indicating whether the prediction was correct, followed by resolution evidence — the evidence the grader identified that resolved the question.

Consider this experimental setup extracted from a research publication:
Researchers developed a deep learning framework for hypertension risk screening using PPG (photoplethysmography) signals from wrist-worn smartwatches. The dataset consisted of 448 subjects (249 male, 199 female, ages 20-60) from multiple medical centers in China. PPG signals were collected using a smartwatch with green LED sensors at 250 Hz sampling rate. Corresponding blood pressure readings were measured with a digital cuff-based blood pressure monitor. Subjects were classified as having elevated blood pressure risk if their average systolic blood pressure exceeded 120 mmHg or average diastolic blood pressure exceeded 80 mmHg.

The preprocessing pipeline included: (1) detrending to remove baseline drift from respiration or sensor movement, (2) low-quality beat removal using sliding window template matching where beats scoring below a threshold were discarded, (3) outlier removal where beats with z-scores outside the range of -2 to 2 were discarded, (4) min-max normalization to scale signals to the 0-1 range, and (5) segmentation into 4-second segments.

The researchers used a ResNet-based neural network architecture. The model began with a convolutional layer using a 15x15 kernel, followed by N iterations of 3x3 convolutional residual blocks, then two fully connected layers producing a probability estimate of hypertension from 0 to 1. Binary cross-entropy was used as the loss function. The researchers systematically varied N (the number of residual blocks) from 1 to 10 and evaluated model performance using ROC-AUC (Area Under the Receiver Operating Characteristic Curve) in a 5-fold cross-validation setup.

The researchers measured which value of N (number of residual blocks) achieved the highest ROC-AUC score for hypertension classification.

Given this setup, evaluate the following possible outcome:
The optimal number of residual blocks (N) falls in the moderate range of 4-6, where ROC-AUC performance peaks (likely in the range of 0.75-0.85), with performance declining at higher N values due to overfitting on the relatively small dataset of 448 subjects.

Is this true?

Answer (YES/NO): NO